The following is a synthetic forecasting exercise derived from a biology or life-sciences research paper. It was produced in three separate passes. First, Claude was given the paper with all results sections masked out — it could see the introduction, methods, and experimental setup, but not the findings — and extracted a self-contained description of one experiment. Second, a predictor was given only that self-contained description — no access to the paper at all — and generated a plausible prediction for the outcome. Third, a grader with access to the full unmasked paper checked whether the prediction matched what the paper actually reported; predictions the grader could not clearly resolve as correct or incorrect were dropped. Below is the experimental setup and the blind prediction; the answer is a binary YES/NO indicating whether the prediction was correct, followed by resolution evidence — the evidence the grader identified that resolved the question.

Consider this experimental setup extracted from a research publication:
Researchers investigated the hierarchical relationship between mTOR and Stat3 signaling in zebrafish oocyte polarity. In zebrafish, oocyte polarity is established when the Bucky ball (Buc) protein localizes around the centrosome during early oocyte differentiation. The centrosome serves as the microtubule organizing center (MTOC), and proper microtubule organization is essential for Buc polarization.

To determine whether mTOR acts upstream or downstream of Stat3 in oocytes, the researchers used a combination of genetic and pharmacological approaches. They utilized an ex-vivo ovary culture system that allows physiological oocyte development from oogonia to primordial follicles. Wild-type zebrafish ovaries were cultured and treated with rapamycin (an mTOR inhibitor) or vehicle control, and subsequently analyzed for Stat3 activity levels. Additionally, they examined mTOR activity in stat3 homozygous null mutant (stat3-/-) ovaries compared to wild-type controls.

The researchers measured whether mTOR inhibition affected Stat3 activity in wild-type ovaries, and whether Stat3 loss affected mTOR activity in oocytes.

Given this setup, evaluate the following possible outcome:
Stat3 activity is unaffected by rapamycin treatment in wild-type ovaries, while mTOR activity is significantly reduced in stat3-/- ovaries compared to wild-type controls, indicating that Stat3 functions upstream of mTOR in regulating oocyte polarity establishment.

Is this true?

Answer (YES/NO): NO